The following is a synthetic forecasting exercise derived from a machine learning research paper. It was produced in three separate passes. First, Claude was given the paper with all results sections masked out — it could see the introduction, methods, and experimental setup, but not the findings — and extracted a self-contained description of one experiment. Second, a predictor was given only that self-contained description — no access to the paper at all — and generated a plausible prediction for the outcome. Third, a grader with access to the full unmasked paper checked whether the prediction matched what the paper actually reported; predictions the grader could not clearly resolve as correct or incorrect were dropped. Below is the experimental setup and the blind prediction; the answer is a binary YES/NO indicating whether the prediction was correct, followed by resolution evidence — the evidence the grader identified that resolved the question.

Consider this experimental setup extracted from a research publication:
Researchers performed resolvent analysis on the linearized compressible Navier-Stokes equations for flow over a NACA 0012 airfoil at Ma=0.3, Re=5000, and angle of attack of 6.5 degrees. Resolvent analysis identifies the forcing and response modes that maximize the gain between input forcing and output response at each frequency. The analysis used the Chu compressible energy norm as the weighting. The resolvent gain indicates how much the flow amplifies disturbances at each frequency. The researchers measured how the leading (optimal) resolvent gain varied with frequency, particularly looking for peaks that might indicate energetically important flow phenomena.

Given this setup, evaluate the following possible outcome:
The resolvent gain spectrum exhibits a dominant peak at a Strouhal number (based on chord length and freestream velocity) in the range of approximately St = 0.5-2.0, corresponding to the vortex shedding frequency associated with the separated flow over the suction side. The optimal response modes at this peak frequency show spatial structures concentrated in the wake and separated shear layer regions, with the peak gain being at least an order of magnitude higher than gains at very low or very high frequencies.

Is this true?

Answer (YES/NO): NO